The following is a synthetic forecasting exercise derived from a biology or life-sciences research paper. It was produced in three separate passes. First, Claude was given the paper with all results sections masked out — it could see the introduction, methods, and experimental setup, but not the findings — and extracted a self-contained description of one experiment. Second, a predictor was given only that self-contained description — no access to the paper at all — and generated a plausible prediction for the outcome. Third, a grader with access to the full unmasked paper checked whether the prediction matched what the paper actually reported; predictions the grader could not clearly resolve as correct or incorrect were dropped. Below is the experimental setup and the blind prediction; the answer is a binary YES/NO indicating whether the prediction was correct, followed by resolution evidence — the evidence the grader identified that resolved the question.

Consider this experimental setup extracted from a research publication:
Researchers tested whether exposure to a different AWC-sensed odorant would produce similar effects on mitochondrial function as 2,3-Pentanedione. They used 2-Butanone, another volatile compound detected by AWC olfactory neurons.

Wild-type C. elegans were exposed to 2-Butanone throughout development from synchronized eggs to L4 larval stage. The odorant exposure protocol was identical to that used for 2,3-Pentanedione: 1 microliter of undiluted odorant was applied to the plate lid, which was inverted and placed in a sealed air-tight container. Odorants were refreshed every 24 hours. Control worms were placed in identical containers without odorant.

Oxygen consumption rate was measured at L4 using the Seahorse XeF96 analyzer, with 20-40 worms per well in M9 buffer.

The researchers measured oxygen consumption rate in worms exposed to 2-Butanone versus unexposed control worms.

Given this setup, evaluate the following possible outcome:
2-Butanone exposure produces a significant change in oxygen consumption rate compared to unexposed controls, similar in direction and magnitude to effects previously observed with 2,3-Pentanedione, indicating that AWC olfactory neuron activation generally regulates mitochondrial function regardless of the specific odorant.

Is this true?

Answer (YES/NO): NO